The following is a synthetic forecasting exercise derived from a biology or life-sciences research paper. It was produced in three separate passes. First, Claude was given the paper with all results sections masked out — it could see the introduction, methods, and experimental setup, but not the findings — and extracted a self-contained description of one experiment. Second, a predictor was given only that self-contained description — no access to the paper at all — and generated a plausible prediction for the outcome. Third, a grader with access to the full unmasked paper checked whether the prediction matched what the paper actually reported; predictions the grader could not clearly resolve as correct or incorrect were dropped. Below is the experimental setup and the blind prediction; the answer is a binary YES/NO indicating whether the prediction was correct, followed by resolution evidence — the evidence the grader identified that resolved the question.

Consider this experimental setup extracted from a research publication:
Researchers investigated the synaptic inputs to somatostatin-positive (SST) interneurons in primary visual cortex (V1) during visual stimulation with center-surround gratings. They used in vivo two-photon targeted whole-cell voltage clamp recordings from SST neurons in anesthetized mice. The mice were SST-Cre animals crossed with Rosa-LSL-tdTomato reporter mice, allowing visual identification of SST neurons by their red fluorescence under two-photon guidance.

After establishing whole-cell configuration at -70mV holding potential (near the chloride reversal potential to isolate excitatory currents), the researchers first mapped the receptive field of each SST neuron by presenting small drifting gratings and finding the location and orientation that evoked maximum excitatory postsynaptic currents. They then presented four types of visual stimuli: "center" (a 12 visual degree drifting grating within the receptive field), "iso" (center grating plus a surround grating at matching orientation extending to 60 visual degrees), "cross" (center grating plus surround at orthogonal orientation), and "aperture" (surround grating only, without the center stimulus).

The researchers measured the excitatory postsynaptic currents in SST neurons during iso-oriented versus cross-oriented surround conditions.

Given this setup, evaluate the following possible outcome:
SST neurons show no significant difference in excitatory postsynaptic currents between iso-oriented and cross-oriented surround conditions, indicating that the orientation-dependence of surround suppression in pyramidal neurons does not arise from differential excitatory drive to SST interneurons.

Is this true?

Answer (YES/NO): NO